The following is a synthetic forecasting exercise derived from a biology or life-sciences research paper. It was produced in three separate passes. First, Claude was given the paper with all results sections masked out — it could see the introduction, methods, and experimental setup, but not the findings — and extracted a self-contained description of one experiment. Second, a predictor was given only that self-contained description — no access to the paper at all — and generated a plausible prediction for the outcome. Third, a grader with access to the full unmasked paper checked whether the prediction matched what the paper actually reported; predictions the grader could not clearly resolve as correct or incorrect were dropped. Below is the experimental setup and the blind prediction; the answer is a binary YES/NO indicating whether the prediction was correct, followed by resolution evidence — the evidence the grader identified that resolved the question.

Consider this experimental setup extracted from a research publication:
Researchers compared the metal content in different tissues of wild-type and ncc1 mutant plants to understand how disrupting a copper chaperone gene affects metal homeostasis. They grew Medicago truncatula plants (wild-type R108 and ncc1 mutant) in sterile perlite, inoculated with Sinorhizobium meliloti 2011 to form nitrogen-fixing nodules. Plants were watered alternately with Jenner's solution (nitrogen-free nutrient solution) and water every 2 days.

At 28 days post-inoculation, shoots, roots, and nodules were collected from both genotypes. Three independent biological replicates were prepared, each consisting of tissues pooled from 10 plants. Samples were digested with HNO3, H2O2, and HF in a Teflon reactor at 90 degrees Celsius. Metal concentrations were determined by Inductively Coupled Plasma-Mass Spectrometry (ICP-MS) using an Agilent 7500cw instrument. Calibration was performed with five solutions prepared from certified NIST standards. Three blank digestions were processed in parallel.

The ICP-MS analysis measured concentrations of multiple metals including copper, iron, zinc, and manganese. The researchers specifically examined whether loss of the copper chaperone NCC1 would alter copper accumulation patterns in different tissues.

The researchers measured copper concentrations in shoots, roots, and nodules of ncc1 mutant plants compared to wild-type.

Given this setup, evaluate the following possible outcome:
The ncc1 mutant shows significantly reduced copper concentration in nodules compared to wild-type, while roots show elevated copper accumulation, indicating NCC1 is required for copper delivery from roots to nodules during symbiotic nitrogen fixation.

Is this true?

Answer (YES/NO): NO